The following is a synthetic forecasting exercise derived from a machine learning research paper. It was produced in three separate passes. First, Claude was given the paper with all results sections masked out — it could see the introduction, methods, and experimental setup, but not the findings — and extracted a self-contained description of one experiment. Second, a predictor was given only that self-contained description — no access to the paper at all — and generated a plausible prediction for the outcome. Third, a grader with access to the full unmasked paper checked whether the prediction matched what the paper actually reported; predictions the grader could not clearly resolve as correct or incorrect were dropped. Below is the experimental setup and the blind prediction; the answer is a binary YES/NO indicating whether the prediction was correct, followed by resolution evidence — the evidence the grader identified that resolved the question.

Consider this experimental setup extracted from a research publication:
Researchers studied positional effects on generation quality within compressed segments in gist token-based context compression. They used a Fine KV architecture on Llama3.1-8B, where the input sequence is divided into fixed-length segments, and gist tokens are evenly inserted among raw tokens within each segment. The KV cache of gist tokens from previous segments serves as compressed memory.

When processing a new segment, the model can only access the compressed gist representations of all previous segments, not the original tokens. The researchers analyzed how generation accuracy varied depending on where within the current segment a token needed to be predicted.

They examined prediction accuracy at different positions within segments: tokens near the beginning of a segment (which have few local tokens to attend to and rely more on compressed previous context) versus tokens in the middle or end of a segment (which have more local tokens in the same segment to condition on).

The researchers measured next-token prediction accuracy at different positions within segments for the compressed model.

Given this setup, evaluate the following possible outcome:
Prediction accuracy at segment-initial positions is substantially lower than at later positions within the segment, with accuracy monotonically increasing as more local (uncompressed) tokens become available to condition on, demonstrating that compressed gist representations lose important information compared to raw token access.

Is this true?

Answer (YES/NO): YES